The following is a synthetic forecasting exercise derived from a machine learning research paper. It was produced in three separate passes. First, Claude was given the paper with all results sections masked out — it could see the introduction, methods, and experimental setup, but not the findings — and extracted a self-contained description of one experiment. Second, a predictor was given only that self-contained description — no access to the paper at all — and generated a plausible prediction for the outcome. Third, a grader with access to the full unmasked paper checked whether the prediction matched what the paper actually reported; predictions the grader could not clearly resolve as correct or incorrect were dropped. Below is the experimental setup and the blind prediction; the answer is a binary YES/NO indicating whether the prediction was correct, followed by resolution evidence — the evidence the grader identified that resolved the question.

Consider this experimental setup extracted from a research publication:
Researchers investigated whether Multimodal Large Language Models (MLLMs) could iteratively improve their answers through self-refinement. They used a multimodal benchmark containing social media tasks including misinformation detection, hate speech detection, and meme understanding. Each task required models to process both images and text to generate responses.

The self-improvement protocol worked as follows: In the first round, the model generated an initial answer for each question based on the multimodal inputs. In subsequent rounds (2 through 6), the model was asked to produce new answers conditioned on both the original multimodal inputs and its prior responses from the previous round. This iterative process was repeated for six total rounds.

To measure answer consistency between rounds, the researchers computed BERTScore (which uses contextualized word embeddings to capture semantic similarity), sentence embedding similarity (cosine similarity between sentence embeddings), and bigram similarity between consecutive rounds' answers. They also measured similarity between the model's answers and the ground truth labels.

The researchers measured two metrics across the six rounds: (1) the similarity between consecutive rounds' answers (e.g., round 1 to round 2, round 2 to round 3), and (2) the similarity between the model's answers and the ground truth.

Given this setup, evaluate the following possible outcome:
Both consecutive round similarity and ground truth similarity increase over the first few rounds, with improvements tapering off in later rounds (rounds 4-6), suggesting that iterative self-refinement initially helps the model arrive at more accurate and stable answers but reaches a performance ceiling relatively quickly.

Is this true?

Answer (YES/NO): NO